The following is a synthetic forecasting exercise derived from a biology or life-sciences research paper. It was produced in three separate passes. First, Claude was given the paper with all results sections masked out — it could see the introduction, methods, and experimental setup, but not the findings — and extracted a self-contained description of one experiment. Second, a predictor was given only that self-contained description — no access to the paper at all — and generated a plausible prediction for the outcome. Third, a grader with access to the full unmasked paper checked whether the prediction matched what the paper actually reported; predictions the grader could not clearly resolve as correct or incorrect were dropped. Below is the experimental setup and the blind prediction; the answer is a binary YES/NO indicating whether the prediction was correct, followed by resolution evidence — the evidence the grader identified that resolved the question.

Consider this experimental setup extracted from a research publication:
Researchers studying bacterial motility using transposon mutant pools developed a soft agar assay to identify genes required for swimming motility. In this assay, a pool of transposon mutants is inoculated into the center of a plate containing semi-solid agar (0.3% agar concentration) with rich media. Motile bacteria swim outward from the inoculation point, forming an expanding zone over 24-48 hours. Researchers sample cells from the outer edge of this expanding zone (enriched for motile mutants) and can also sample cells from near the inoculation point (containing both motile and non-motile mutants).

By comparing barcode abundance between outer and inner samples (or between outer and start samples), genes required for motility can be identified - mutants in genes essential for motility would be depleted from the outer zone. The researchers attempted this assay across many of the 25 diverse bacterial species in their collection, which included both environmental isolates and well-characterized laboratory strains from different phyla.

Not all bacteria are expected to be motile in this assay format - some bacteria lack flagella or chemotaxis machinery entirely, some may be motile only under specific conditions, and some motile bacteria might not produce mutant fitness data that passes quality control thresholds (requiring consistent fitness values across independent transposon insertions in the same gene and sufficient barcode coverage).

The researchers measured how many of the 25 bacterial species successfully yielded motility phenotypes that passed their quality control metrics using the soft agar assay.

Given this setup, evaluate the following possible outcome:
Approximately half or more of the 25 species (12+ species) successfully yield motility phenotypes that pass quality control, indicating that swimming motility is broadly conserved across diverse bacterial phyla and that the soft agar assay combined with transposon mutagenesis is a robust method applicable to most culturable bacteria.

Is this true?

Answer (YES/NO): YES